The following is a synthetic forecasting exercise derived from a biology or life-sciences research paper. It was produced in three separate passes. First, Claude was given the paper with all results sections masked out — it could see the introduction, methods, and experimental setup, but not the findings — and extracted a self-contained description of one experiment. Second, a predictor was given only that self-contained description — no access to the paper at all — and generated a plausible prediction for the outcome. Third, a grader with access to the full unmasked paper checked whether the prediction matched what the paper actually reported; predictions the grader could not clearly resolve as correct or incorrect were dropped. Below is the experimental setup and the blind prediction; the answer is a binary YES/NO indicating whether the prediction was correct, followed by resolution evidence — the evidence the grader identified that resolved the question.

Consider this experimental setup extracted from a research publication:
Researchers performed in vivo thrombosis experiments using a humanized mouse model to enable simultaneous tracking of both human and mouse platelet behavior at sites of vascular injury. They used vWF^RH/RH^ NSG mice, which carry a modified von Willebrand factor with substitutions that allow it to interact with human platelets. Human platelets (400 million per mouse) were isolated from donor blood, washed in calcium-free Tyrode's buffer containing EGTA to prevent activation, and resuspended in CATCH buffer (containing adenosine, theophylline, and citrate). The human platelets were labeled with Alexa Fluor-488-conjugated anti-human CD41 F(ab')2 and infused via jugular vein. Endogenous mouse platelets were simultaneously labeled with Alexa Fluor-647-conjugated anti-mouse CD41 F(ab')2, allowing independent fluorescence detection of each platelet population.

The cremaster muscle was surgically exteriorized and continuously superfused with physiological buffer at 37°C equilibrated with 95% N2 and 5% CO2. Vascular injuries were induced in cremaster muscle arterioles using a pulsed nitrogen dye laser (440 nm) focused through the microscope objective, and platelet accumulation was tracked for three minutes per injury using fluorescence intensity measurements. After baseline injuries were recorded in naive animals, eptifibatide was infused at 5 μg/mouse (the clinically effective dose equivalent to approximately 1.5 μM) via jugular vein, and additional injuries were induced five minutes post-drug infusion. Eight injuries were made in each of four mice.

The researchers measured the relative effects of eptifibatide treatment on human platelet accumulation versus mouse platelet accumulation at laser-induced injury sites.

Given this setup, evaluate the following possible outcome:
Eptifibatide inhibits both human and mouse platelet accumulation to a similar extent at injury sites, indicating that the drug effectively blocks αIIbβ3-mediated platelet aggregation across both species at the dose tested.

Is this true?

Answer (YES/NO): NO